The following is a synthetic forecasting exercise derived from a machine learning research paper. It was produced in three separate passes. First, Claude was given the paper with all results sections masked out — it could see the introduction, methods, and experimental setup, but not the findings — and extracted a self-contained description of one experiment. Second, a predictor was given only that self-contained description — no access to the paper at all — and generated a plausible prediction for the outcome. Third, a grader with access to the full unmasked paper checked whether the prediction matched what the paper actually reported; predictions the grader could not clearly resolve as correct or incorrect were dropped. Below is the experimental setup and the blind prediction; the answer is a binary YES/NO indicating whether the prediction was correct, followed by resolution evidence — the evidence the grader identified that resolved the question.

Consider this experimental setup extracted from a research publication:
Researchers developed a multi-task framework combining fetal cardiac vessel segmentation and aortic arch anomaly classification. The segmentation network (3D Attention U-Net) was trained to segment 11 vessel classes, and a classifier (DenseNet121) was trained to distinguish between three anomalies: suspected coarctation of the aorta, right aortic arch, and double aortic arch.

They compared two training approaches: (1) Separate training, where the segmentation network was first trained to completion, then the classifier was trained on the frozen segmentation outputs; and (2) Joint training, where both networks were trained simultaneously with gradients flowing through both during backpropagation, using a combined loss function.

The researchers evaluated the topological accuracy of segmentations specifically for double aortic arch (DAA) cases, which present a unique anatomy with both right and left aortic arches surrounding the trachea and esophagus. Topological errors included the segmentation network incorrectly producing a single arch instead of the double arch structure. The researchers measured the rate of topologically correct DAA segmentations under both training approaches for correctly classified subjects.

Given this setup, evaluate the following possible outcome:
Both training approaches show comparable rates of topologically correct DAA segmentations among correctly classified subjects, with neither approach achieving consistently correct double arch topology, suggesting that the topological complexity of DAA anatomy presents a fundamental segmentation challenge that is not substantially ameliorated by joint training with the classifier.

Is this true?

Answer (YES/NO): NO